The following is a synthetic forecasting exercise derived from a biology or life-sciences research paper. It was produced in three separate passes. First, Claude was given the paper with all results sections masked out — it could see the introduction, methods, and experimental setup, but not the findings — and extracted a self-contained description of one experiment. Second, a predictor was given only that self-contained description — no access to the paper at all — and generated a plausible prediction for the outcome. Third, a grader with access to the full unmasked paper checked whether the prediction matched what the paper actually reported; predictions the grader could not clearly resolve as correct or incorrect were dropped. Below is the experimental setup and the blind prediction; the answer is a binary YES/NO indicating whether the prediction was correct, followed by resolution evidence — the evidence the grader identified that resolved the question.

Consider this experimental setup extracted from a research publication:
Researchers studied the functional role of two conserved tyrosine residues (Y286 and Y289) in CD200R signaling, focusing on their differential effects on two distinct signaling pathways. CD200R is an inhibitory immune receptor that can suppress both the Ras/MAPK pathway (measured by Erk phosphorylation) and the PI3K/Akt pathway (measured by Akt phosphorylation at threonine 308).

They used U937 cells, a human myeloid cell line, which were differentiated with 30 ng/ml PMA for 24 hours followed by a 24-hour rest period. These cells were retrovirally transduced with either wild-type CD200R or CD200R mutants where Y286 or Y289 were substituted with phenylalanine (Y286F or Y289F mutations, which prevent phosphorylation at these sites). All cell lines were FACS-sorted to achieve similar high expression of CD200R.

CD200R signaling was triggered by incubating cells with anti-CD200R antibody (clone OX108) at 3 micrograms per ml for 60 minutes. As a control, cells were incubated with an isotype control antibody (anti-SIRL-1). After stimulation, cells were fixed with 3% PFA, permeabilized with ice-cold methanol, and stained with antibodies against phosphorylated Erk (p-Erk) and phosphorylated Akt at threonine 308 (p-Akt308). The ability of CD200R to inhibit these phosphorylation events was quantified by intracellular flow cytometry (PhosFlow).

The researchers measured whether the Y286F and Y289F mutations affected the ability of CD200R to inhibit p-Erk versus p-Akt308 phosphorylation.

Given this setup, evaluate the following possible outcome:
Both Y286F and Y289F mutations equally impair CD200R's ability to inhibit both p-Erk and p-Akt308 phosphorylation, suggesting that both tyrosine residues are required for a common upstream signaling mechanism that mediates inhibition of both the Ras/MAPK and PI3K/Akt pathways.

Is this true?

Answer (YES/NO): NO